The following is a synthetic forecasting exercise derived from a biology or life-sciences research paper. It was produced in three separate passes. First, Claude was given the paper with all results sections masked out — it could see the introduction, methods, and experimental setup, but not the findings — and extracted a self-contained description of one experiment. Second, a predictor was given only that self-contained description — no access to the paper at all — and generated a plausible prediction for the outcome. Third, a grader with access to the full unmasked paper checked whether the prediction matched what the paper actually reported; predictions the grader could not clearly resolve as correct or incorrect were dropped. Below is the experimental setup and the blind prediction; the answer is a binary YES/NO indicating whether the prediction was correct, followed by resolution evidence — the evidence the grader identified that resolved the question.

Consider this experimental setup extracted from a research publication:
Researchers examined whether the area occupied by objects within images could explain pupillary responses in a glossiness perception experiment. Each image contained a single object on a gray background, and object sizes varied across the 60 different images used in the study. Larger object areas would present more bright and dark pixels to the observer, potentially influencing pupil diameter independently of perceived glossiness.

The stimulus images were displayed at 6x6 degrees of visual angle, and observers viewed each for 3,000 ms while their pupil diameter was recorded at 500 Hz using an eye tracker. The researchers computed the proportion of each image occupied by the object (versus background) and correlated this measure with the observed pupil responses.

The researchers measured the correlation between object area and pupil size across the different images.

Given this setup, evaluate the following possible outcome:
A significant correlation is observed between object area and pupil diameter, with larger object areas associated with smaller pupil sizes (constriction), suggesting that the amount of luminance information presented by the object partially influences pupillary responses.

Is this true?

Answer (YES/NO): NO